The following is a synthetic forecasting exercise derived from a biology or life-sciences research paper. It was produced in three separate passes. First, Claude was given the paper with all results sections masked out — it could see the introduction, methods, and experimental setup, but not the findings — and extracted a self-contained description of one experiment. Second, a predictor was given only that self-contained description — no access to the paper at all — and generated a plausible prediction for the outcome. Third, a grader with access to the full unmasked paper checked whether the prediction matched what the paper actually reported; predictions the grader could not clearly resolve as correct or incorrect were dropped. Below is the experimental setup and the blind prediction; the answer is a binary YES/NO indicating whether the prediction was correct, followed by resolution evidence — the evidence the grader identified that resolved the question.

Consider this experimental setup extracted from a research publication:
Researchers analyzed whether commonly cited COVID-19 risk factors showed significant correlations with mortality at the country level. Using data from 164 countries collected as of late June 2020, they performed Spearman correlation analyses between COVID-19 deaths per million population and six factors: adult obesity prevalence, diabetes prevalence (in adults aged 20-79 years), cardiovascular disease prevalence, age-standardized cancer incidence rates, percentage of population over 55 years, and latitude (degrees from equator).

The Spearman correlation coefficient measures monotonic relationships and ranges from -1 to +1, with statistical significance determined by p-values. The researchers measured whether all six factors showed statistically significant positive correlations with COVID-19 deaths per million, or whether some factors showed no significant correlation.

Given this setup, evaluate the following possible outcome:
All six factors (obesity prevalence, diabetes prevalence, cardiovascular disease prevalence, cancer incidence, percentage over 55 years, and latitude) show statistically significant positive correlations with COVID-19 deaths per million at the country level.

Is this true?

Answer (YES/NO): NO